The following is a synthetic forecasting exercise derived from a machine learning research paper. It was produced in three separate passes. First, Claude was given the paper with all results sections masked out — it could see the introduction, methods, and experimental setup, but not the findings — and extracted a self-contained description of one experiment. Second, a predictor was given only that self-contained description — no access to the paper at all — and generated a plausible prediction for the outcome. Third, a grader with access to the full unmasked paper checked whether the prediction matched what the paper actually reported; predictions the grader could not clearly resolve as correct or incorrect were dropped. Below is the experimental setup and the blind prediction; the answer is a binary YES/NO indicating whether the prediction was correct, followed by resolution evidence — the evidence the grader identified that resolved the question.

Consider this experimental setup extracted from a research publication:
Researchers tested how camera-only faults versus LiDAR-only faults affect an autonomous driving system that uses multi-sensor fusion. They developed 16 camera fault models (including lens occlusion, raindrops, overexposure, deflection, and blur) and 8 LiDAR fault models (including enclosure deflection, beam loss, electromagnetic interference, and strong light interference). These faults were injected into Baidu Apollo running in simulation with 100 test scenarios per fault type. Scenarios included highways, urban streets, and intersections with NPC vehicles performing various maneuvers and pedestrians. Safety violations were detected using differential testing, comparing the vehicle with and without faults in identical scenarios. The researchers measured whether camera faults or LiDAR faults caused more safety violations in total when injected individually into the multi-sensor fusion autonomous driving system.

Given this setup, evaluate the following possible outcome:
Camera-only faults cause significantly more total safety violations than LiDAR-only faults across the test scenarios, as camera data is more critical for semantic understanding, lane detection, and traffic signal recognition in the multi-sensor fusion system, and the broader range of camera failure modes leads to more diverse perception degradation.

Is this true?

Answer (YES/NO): NO